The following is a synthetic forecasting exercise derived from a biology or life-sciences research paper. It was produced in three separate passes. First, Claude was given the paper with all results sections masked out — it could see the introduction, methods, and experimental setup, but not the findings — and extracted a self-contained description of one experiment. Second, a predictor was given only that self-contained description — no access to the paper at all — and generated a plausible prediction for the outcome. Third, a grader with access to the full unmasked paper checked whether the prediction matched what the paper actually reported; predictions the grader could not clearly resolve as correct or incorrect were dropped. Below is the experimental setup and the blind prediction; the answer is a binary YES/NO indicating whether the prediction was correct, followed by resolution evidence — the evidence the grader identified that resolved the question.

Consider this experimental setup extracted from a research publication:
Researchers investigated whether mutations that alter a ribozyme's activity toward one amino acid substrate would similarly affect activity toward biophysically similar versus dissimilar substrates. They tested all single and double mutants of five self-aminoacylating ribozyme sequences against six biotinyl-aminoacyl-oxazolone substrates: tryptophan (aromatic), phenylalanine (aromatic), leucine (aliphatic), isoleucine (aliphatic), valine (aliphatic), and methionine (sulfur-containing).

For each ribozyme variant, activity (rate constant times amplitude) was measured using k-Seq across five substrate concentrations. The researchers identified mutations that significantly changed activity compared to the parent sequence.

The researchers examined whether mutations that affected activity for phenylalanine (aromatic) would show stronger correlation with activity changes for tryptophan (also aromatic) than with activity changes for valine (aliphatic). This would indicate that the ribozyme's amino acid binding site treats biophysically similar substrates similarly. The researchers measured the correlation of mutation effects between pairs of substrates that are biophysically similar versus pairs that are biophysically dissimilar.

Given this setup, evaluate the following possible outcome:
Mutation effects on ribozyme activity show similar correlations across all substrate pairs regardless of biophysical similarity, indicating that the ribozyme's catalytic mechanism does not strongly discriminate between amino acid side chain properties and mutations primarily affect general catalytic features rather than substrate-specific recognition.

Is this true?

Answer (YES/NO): NO